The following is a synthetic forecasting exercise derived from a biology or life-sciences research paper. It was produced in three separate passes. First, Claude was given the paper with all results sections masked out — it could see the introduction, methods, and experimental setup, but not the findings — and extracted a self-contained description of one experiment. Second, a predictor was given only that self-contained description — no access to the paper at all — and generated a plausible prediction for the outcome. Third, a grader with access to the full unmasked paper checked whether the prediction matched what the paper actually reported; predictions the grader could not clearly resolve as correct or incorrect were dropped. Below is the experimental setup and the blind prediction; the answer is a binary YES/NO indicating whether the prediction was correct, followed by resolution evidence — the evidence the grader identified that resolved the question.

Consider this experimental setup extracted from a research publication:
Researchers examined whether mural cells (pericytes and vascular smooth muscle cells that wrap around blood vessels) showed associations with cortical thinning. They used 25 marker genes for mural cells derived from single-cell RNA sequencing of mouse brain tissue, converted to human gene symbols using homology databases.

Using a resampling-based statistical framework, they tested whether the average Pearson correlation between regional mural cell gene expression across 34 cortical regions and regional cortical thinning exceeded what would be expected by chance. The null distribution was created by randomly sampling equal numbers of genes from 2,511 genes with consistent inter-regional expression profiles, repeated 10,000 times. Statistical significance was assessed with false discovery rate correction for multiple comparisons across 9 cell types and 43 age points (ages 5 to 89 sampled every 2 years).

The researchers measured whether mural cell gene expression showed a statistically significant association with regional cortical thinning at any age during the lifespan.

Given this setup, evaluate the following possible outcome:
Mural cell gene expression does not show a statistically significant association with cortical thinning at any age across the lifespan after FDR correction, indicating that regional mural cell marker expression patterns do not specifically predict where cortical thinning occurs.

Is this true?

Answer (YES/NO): YES